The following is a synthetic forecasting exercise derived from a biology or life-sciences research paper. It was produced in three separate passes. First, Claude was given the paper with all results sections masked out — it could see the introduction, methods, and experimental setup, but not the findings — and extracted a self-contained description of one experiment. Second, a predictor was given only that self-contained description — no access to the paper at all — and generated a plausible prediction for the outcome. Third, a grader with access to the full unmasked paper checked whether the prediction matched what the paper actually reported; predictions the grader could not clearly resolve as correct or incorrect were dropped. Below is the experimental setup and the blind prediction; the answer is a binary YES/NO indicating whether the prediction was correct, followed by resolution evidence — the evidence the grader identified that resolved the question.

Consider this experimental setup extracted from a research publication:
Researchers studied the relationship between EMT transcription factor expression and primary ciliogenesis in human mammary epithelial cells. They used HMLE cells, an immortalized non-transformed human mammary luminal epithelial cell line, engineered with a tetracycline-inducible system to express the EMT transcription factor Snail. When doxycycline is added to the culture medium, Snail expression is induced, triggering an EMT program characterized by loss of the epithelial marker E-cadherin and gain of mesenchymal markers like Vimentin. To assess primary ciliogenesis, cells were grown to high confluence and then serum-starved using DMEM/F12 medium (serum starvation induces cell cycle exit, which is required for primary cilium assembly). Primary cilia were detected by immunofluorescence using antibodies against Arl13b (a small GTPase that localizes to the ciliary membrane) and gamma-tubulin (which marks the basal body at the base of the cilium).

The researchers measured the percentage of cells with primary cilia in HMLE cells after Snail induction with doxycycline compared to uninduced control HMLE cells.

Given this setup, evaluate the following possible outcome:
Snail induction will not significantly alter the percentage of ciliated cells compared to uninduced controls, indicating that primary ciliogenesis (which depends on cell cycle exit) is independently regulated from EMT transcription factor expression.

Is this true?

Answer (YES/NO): NO